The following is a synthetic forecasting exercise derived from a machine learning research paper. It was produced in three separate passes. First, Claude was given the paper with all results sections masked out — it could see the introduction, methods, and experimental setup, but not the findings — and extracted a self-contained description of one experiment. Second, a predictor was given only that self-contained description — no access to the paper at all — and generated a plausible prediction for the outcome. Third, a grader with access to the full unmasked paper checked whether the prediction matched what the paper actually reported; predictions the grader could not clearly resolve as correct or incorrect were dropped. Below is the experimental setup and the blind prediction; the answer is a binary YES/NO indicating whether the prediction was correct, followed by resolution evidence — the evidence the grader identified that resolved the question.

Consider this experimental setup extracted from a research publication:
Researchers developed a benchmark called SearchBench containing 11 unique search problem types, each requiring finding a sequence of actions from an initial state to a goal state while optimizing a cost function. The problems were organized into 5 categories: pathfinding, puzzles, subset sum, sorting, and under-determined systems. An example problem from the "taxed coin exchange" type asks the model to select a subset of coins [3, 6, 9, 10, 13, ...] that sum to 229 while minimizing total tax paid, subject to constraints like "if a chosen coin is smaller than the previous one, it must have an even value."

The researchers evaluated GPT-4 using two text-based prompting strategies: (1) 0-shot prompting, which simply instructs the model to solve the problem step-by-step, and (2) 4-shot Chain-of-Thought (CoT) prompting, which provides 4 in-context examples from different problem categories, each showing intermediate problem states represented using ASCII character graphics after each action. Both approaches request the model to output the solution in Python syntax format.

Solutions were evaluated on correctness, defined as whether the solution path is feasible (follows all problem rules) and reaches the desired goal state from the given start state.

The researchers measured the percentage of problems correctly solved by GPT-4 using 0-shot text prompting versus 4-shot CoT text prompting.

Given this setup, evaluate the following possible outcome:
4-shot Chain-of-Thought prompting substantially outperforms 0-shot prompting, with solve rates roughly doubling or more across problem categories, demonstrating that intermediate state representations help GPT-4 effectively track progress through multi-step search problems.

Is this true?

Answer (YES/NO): NO